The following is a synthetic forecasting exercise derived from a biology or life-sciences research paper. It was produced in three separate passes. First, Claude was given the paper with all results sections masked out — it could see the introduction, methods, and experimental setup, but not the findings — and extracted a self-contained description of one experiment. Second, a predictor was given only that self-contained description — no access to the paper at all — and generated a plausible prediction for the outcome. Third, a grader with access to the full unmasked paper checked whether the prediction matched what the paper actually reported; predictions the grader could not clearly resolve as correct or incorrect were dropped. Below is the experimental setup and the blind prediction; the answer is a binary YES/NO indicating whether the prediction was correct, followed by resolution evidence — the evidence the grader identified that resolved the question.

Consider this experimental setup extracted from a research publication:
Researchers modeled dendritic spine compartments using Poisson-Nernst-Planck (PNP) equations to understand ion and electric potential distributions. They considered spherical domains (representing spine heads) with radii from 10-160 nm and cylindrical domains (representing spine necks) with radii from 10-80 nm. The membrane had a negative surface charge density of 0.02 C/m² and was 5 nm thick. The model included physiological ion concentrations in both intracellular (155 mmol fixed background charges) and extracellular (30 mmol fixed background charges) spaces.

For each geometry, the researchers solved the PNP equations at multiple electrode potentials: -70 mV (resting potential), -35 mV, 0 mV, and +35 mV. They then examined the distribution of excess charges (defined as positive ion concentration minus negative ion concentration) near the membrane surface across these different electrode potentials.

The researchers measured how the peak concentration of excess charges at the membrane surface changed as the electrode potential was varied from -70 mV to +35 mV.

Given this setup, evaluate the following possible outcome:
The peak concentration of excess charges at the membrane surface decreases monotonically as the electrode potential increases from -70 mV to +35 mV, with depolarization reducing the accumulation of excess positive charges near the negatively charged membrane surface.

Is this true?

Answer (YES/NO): NO